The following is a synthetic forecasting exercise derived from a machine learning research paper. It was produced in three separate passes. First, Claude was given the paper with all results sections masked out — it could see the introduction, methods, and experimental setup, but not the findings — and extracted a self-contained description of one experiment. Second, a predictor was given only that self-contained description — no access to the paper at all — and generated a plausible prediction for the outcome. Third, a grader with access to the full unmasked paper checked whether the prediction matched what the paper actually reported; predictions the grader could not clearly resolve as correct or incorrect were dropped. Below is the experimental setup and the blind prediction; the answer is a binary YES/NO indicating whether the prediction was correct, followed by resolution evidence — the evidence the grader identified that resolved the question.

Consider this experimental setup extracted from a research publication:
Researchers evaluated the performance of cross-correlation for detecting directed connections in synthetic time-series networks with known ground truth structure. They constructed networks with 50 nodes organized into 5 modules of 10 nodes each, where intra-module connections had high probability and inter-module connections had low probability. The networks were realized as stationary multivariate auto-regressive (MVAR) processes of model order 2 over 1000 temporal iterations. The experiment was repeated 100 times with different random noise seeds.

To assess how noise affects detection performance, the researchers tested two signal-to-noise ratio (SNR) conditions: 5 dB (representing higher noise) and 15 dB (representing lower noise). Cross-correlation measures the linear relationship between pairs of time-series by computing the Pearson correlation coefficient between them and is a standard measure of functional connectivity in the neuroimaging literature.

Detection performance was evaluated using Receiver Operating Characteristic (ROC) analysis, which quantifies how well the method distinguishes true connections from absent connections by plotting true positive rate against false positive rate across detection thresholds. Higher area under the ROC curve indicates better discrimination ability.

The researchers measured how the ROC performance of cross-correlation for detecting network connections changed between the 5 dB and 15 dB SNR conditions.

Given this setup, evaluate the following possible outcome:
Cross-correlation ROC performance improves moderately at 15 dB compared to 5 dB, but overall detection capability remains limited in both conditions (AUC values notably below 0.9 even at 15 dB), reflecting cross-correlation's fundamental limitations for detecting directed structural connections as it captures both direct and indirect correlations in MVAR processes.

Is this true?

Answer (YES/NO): NO